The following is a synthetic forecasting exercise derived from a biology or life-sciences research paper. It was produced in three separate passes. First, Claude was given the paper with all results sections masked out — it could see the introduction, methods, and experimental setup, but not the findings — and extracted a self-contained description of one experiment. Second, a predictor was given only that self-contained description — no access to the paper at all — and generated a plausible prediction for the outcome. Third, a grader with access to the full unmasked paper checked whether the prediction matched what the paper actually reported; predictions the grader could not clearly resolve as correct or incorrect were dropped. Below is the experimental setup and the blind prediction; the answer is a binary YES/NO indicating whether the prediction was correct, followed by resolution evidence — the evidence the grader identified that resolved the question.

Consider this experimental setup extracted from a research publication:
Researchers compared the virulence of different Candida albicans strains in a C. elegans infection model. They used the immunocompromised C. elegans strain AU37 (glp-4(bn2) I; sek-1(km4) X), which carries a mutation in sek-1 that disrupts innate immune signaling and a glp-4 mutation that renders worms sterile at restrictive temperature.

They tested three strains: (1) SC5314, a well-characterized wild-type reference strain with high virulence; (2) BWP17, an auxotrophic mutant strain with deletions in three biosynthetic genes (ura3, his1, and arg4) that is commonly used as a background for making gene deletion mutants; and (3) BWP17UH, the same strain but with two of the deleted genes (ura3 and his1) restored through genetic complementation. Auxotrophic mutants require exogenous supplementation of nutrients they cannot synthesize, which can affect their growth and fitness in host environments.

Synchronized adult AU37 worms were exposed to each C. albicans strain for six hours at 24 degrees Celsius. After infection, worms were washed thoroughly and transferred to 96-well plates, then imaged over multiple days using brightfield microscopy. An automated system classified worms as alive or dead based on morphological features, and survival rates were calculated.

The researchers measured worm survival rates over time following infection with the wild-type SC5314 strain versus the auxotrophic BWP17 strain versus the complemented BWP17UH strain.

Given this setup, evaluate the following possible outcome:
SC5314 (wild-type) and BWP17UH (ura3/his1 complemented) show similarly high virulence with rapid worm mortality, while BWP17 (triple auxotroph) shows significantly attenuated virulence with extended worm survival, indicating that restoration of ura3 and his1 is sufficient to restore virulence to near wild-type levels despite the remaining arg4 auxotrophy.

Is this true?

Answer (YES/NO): YES